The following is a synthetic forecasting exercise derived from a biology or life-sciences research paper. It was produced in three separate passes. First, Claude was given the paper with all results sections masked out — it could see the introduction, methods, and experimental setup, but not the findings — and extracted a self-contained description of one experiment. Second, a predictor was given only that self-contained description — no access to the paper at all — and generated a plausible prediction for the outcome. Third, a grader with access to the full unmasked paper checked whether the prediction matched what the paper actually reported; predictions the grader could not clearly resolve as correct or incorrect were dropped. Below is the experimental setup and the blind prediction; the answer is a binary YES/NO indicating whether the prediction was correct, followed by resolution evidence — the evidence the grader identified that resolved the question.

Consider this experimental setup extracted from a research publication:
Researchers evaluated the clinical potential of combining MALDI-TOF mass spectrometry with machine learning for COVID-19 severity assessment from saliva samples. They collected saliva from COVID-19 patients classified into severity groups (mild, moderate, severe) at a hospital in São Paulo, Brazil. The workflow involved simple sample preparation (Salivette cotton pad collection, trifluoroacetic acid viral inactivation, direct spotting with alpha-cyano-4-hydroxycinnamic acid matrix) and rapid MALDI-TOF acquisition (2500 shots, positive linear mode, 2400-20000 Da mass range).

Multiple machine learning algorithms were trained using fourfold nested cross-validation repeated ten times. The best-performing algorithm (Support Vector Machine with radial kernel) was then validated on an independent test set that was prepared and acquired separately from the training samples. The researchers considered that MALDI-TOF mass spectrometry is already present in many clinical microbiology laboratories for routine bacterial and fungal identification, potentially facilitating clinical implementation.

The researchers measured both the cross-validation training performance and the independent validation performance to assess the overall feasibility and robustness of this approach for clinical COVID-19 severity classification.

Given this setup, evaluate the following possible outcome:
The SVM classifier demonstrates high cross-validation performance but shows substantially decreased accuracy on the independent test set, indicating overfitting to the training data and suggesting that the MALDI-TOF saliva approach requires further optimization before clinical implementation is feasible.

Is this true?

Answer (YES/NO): YES